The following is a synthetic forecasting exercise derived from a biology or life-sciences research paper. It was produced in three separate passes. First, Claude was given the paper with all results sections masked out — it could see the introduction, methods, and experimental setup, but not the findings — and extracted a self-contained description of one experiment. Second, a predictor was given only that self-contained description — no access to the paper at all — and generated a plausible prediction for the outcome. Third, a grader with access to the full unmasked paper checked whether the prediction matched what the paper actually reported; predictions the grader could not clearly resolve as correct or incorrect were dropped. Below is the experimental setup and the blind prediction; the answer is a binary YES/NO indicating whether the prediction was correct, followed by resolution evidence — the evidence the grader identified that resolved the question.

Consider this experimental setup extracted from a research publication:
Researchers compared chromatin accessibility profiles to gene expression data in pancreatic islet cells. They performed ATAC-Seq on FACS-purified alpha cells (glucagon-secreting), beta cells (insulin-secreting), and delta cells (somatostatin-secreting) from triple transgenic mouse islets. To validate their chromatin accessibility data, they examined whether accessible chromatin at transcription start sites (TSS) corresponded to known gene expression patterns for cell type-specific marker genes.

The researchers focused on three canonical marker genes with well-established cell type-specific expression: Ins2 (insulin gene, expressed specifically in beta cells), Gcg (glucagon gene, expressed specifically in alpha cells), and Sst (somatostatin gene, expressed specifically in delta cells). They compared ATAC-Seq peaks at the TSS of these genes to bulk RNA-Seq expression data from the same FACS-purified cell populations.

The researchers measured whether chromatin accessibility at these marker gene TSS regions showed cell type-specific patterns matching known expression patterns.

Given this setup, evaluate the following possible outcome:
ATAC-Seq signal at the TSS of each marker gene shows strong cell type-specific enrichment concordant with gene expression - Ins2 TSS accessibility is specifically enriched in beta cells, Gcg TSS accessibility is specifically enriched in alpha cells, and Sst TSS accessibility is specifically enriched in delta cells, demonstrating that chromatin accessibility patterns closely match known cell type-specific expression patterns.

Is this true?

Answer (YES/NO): YES